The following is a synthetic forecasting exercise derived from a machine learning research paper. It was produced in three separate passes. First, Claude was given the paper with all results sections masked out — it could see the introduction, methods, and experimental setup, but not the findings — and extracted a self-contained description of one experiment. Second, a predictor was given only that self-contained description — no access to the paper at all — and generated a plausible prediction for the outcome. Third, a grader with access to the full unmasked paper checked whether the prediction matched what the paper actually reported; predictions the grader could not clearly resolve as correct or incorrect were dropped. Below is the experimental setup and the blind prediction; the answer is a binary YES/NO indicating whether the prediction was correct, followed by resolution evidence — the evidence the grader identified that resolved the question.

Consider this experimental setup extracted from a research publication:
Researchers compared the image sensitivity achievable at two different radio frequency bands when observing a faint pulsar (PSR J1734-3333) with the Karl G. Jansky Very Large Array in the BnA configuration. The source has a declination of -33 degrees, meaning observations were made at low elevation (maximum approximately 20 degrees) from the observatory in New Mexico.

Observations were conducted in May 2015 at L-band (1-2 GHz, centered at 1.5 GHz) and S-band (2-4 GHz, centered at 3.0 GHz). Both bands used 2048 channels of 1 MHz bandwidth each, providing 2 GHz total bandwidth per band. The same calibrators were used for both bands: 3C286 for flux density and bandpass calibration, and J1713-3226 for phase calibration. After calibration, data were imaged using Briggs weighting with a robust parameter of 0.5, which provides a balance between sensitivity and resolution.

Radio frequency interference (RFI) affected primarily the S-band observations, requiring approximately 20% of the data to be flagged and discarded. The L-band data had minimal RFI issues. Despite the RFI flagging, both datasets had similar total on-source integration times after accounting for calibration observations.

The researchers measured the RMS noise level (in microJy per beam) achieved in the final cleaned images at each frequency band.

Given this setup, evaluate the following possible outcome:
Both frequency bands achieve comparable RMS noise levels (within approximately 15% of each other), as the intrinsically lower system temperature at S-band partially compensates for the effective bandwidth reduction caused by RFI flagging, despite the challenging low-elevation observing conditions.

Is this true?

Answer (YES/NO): NO